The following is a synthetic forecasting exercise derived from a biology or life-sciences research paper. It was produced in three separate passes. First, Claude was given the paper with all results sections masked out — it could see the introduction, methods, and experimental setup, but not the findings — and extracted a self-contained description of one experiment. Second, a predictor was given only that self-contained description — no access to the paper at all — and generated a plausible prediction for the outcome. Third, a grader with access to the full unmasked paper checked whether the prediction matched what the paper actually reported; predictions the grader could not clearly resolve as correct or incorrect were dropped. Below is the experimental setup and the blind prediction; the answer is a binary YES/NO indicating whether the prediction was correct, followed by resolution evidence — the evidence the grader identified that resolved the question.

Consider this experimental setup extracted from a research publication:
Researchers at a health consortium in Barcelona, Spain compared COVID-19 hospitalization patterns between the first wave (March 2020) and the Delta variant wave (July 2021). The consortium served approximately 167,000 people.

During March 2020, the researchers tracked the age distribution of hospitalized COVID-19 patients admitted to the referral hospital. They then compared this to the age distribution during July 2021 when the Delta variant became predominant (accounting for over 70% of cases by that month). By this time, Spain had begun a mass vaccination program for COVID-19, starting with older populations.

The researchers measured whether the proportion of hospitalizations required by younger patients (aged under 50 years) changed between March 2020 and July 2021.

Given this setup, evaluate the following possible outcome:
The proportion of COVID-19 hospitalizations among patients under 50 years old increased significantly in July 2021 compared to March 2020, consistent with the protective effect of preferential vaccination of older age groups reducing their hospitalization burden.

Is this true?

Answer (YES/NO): YES